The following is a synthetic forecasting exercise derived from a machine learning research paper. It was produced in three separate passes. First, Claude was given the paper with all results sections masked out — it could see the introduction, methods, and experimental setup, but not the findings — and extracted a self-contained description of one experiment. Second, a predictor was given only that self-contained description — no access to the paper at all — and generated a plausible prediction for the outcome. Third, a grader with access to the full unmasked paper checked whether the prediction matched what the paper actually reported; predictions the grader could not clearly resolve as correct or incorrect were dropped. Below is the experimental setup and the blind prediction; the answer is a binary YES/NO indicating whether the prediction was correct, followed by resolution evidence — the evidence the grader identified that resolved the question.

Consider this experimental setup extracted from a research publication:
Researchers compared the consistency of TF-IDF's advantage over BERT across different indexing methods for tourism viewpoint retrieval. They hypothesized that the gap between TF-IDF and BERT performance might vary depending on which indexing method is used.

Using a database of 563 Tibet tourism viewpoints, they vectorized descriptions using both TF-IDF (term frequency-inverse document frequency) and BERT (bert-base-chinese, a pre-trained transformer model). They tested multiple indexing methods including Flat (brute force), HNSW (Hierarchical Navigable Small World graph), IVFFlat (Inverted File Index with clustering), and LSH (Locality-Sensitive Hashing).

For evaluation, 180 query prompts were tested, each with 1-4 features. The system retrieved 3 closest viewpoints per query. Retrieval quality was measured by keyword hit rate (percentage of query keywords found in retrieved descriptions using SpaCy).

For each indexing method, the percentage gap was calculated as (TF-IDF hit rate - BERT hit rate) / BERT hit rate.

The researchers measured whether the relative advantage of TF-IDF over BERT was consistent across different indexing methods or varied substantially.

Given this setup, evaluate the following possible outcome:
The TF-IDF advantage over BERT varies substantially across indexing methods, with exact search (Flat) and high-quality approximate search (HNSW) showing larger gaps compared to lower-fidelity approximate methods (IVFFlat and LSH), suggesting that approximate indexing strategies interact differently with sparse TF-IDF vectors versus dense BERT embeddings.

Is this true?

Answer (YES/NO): NO